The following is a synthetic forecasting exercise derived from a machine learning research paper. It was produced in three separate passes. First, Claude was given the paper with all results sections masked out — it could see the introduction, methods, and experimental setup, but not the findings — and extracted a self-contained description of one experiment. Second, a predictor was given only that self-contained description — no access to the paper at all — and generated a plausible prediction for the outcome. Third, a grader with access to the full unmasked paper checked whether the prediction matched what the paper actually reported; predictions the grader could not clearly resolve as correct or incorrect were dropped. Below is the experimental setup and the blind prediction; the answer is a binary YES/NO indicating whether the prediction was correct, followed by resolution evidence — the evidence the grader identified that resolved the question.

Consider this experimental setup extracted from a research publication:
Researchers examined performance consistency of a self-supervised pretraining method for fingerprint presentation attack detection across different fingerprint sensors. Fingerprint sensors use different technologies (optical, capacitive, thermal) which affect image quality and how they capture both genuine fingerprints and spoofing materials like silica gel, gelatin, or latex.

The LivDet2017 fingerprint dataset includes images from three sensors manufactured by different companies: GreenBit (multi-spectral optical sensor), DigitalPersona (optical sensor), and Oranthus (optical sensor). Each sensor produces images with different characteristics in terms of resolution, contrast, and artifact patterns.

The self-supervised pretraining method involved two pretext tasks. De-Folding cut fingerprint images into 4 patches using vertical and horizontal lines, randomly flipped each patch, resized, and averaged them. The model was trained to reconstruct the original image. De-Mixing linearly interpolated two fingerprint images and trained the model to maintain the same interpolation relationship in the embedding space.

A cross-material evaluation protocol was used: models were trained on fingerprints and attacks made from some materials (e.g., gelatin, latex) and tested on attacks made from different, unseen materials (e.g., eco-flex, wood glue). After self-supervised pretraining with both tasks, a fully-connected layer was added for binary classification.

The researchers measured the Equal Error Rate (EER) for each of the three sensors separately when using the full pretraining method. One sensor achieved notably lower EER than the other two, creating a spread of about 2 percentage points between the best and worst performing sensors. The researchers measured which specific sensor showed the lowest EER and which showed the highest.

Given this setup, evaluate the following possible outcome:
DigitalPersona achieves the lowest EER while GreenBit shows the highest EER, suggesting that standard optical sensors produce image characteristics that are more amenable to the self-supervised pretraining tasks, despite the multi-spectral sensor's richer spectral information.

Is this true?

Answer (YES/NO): NO